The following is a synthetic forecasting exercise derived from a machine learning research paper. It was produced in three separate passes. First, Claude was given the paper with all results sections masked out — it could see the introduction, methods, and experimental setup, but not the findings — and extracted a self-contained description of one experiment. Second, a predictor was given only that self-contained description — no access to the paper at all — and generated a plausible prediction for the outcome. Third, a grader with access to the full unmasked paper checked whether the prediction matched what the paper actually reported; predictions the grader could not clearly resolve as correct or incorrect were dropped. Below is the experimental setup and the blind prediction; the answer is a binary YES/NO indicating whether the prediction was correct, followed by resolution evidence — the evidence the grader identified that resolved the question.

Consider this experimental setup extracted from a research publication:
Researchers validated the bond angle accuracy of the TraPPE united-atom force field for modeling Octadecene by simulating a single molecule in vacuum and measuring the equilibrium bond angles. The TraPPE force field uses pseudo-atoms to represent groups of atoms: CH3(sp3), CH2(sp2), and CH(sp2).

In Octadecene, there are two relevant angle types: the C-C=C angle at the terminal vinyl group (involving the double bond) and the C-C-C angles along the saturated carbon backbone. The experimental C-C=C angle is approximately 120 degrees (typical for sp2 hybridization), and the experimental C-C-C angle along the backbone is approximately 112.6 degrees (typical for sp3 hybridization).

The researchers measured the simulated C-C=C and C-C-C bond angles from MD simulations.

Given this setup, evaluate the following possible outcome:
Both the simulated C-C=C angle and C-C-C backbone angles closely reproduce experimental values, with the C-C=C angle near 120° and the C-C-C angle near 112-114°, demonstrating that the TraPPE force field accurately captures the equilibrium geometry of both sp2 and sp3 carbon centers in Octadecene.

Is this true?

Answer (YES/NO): YES